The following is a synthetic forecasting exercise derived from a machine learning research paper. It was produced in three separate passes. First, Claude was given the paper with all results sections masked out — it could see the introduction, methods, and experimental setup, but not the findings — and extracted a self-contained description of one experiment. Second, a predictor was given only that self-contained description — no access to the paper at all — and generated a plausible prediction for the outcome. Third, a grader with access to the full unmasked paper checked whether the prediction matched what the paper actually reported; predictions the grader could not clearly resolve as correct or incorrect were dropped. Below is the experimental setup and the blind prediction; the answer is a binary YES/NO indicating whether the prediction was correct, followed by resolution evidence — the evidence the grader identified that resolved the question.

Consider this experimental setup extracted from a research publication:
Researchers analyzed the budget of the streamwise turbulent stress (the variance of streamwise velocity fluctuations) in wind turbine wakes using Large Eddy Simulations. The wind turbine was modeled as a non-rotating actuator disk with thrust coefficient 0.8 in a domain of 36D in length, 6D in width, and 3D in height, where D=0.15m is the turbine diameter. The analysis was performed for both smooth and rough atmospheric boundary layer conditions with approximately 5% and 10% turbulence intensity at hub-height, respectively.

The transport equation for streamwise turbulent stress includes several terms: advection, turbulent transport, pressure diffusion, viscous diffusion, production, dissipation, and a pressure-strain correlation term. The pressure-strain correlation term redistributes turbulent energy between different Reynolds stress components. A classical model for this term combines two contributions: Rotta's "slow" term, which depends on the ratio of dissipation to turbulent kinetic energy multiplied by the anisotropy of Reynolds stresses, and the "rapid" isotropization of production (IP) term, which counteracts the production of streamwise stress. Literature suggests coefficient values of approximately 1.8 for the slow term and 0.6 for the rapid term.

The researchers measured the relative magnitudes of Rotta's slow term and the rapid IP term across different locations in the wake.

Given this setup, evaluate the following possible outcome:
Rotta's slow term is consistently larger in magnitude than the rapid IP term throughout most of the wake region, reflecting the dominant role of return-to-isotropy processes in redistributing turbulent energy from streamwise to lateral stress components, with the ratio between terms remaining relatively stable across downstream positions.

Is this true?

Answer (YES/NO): NO